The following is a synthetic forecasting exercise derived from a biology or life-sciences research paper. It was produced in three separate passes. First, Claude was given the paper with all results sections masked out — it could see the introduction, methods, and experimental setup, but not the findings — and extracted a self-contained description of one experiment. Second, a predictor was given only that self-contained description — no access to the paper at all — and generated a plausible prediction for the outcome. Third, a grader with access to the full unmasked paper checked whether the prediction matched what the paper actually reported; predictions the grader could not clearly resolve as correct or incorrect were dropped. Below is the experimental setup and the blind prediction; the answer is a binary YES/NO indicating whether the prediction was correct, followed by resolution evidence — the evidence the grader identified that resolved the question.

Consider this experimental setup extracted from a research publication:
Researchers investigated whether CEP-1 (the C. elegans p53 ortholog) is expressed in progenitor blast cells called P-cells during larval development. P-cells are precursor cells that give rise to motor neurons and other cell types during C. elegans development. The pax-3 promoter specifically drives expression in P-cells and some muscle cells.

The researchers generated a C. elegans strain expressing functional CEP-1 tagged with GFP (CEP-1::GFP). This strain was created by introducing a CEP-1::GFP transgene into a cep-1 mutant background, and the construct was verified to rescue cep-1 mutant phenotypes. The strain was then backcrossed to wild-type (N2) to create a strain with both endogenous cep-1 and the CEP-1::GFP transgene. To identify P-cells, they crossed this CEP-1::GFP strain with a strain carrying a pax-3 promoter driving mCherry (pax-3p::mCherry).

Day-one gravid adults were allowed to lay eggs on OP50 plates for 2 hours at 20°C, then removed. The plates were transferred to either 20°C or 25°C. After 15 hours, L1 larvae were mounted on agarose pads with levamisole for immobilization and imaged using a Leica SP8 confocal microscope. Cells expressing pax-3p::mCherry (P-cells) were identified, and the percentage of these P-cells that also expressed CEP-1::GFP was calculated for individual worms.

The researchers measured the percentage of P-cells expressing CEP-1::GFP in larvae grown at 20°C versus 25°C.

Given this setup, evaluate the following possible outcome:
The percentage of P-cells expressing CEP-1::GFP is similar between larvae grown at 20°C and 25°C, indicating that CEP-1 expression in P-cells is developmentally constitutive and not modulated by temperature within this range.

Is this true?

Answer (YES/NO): NO